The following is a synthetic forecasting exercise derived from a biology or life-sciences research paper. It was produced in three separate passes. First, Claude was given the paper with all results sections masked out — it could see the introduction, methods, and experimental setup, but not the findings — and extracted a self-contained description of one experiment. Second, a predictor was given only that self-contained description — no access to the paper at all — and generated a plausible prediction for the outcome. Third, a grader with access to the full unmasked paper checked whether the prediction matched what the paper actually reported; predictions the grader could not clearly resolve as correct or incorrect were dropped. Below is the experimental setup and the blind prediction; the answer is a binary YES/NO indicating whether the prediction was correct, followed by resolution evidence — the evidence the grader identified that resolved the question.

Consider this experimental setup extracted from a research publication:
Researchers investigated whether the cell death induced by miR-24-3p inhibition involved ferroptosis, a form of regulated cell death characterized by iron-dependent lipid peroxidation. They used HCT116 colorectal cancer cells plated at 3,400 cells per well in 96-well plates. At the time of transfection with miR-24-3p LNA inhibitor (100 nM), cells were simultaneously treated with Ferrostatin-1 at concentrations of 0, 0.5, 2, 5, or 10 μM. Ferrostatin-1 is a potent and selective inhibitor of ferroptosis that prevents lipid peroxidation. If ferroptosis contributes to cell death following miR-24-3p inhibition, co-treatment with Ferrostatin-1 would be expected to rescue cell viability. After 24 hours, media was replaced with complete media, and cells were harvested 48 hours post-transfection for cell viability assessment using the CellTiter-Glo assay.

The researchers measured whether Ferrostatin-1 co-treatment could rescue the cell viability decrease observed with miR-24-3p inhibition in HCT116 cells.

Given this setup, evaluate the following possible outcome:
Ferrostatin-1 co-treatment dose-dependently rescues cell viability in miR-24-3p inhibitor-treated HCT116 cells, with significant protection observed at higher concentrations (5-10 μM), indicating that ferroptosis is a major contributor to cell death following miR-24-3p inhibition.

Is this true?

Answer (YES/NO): NO